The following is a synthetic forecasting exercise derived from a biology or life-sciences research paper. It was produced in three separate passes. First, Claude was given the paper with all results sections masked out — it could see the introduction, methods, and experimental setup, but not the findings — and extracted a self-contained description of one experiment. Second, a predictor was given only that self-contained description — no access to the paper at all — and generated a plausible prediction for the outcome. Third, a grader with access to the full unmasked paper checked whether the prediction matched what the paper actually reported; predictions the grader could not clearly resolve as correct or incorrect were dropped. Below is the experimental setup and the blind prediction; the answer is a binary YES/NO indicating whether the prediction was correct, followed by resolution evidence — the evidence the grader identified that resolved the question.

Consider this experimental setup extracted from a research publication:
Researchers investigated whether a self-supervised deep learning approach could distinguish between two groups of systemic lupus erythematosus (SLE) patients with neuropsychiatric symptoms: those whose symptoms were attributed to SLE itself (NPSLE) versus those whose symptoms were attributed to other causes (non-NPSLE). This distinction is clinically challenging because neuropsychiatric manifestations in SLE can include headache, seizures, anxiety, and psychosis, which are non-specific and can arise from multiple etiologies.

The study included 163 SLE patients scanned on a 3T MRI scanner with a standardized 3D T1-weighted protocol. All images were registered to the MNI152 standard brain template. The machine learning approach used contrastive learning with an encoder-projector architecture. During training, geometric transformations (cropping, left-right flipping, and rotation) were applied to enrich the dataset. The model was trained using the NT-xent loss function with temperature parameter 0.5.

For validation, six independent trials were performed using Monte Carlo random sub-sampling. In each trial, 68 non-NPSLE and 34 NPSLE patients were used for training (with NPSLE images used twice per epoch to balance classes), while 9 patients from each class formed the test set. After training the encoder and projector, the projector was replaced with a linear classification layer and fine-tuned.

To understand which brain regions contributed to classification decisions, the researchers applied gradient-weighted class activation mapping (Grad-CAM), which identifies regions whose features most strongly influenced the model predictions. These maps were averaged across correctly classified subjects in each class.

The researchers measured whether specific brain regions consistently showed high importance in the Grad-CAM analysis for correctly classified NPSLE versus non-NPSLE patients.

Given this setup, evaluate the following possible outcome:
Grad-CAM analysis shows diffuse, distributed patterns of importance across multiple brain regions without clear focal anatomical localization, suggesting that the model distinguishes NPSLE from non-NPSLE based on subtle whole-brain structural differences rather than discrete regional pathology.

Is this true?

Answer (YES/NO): NO